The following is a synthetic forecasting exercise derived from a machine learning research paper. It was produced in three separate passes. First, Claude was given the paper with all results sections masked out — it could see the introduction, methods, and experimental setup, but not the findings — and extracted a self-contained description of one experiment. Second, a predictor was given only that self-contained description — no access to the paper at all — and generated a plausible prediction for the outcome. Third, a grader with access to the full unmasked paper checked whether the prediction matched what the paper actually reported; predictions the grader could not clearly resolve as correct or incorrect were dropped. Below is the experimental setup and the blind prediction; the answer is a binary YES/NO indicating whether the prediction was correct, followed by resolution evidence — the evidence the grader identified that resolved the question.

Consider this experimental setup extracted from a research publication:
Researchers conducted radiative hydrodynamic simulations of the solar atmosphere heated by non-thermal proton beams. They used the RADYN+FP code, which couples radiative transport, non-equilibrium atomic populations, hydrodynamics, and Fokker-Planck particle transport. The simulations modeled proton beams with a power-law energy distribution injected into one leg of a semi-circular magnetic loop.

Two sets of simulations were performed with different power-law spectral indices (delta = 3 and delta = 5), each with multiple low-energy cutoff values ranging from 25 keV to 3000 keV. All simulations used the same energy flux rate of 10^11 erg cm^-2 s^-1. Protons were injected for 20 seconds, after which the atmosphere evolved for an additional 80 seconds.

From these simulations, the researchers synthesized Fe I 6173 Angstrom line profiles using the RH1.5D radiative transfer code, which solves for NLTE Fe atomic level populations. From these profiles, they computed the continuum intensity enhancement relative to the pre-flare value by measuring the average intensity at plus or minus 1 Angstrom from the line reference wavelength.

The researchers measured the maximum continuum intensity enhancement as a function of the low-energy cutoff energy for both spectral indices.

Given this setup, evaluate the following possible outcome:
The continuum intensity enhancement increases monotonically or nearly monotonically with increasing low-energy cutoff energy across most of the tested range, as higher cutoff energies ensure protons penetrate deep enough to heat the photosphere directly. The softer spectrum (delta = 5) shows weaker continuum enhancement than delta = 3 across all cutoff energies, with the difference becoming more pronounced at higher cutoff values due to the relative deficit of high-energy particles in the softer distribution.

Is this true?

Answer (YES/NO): NO